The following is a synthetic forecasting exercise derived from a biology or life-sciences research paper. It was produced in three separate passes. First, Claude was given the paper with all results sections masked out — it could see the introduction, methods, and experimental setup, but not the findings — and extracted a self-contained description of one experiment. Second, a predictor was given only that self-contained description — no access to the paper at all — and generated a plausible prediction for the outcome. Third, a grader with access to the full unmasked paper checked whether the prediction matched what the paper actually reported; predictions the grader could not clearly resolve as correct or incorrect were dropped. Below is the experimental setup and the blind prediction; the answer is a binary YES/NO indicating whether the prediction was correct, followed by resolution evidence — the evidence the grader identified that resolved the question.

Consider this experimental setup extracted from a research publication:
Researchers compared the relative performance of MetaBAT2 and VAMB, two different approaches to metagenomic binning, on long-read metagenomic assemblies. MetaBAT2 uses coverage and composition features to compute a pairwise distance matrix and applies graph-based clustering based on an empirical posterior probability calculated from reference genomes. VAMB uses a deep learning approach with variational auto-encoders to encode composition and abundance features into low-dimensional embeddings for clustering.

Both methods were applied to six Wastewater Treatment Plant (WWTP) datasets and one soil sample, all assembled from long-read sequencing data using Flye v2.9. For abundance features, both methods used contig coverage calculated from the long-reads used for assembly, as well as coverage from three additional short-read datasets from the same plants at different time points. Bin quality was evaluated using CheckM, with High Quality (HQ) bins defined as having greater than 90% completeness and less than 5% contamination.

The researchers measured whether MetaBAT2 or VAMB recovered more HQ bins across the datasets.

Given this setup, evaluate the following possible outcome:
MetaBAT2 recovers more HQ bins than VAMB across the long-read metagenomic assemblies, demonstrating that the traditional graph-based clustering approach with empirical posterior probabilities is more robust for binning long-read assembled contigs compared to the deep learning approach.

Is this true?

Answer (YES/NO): YES